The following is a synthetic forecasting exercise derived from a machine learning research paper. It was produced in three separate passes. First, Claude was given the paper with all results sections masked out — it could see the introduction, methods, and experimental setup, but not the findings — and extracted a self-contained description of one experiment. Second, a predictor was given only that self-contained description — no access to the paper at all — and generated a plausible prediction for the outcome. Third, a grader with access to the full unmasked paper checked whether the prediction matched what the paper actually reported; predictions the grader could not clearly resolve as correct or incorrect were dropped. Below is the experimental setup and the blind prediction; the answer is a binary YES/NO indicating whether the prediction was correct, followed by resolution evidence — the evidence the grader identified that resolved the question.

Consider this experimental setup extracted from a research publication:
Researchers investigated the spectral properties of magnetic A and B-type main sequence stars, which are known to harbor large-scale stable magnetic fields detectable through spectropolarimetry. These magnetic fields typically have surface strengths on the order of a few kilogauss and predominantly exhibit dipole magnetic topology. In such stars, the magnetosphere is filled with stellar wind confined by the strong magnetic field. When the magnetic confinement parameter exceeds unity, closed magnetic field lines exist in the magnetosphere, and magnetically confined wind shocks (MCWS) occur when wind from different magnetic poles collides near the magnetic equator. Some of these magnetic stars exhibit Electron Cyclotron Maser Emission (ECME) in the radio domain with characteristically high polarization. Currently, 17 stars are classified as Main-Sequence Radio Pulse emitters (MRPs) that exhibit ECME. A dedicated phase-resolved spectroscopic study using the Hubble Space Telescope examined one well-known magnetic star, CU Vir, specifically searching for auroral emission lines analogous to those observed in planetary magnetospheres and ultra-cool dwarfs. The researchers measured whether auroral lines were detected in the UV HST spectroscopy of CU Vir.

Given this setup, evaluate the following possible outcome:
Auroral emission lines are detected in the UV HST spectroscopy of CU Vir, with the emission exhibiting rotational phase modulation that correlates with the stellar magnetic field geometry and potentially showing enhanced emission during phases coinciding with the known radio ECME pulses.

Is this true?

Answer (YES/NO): NO